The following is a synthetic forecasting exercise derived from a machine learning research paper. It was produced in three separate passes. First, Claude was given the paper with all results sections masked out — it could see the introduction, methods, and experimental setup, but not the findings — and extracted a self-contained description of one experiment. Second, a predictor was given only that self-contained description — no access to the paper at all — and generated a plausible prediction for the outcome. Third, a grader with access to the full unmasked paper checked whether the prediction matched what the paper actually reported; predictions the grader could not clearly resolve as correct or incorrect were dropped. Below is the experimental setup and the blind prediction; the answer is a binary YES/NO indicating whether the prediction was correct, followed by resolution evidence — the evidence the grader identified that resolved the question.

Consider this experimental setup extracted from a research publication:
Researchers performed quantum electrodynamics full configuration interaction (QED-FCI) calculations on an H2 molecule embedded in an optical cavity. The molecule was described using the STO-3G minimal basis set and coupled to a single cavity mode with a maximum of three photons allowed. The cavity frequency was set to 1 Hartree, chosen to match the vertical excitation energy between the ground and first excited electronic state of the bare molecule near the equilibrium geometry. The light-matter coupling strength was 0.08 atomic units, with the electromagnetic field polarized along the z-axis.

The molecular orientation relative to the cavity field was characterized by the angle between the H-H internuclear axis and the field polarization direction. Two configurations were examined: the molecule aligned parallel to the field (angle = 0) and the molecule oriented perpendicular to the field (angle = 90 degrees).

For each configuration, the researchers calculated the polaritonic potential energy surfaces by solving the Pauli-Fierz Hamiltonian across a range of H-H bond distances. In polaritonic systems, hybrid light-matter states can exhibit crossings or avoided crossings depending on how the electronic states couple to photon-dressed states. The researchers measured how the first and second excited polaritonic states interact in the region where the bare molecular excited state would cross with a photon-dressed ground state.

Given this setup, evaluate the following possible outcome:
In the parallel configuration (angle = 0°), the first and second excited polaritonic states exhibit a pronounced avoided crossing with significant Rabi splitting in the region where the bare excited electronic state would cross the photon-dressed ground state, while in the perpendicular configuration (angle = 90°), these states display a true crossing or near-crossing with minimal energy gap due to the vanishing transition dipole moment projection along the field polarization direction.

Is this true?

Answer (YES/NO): YES